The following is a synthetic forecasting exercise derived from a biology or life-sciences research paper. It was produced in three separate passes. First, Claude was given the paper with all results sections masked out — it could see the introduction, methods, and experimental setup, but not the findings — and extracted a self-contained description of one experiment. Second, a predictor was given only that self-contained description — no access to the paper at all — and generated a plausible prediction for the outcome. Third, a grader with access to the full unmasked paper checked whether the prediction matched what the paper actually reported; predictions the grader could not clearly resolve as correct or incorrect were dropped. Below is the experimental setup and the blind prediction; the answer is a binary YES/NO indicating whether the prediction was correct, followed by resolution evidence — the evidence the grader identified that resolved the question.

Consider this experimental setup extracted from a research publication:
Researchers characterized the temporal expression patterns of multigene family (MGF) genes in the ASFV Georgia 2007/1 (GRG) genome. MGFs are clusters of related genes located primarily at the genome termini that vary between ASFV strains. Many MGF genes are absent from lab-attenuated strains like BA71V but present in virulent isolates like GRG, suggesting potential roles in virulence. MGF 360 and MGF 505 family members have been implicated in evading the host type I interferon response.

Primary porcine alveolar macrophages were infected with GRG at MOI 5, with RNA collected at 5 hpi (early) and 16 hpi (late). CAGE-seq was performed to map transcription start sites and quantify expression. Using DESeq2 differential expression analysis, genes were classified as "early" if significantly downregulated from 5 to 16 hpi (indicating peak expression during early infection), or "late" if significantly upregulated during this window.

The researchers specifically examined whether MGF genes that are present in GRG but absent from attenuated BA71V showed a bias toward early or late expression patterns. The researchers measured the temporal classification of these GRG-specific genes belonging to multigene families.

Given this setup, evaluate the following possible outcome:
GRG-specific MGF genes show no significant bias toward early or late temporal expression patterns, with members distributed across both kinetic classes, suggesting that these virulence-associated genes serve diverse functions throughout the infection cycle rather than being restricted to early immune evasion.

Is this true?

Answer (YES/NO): NO